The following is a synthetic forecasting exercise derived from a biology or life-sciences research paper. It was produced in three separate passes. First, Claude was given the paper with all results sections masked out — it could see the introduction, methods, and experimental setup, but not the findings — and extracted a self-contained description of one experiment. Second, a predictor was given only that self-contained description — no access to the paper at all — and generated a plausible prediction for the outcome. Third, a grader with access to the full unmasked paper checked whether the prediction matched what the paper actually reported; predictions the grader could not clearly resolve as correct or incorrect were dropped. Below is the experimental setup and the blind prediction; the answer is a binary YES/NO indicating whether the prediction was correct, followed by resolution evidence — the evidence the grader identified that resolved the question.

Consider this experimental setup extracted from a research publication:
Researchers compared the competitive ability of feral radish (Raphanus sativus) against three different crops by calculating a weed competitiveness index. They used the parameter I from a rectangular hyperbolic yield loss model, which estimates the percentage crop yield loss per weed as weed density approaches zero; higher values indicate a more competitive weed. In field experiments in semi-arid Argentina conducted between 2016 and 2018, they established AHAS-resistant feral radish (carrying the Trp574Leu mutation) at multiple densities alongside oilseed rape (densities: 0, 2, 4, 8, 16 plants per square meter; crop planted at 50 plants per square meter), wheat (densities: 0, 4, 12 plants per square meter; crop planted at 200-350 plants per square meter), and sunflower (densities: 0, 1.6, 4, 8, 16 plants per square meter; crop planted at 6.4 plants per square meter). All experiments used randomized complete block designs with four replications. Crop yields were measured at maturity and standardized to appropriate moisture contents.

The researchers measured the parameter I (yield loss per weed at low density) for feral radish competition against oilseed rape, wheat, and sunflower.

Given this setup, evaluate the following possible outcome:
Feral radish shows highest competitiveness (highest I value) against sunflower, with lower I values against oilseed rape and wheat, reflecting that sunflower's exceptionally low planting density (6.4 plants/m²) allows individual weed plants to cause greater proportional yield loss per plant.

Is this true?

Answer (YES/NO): NO